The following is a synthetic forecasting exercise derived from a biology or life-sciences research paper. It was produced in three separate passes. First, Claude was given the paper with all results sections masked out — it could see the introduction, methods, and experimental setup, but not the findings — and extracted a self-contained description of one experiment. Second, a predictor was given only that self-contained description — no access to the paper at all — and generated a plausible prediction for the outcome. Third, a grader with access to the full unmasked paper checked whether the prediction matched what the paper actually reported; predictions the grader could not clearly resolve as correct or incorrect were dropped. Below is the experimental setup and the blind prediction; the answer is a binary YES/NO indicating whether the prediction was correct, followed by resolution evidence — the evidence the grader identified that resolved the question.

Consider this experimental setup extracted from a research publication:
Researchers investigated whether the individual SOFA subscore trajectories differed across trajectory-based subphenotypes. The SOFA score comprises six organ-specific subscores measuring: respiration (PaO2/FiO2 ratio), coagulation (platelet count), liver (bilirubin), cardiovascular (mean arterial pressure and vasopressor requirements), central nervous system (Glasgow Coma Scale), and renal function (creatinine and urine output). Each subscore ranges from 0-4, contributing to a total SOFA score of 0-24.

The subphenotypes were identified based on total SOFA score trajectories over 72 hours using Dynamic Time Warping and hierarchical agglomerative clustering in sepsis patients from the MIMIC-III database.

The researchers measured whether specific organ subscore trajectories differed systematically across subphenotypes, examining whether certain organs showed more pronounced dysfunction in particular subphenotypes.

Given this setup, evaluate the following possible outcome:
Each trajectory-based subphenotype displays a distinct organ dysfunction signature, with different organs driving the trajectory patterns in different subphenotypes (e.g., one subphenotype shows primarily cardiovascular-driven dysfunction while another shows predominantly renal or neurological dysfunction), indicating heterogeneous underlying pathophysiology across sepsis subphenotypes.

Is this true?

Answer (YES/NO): YES